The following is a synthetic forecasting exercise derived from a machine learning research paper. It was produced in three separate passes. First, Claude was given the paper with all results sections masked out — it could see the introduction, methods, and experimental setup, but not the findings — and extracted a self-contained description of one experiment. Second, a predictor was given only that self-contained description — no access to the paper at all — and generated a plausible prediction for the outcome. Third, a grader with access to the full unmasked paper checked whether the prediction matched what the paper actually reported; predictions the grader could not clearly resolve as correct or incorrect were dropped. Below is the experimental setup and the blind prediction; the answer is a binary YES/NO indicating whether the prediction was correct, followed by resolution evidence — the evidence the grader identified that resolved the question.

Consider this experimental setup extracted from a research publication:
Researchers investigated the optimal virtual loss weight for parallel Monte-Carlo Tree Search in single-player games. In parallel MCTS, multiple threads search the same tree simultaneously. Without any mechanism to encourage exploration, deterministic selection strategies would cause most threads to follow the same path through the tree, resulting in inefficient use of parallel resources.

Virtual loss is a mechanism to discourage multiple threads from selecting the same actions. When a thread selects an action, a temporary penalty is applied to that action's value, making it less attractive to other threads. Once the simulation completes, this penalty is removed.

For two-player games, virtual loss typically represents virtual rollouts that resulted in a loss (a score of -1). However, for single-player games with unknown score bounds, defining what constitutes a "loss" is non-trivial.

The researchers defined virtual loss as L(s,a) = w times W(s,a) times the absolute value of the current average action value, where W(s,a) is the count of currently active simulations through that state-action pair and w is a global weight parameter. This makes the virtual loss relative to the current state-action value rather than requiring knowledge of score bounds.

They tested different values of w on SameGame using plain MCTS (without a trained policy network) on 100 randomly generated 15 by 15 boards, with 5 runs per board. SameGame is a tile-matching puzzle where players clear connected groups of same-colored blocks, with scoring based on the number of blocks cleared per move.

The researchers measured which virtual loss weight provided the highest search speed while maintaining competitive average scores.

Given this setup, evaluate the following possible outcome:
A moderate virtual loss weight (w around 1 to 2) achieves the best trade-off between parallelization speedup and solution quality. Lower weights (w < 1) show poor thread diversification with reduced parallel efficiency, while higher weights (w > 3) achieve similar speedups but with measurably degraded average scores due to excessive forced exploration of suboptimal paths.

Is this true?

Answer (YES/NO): NO